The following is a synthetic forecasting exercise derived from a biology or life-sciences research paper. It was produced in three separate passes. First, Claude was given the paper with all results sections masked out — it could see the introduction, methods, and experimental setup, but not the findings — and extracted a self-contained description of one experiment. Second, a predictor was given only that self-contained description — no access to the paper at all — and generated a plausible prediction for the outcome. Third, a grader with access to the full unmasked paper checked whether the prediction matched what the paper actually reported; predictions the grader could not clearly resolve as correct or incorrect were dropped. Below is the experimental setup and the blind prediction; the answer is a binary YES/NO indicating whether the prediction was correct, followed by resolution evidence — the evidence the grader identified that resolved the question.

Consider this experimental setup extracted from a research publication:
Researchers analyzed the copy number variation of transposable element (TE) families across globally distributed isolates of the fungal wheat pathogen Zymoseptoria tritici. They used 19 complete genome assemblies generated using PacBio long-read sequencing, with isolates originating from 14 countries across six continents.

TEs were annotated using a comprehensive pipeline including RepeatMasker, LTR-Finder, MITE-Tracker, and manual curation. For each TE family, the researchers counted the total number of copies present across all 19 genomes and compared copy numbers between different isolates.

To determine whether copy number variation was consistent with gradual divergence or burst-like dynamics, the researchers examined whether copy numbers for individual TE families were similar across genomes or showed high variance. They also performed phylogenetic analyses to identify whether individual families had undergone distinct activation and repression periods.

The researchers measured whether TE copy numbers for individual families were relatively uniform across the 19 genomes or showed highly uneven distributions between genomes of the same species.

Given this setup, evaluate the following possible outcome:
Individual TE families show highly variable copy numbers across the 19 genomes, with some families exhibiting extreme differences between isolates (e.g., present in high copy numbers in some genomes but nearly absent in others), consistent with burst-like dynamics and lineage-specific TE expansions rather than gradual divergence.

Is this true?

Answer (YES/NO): YES